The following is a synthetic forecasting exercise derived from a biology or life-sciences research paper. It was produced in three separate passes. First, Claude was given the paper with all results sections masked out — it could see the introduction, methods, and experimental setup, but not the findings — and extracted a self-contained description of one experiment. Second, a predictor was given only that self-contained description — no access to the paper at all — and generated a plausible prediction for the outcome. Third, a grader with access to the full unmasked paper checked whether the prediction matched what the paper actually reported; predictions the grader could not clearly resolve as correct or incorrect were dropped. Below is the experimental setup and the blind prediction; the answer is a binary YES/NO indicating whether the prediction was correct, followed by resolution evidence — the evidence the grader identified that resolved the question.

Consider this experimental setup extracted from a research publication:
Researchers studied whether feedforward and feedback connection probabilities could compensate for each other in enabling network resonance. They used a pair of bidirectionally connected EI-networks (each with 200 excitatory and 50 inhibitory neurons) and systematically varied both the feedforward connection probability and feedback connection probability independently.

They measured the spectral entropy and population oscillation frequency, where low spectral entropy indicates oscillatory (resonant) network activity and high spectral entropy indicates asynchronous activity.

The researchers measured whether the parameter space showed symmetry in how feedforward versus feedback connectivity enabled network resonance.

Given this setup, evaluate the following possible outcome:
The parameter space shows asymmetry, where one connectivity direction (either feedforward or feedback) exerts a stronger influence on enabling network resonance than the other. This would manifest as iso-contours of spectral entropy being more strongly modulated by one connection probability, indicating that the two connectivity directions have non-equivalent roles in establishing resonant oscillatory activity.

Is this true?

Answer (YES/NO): NO